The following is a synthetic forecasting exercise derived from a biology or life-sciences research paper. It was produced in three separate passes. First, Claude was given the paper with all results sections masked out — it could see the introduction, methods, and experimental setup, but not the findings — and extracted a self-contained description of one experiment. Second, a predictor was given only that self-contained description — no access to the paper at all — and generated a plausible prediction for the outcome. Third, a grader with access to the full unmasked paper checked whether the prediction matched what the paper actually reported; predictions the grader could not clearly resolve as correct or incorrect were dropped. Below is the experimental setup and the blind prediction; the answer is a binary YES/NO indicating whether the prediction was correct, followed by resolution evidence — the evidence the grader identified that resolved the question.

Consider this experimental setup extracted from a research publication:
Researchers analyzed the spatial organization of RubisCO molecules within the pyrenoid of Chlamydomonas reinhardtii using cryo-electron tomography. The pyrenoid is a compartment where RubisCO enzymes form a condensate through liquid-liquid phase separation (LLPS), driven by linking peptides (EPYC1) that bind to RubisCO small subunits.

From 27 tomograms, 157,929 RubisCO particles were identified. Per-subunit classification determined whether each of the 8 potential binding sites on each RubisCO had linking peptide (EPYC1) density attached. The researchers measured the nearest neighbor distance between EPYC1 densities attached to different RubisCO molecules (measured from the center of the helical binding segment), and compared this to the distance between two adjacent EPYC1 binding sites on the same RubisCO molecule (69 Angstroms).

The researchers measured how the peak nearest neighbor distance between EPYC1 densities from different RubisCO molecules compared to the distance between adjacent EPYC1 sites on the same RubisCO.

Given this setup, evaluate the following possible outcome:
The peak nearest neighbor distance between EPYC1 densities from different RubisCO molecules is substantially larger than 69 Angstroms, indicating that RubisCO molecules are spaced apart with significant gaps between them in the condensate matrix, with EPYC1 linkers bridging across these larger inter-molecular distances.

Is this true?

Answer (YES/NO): NO